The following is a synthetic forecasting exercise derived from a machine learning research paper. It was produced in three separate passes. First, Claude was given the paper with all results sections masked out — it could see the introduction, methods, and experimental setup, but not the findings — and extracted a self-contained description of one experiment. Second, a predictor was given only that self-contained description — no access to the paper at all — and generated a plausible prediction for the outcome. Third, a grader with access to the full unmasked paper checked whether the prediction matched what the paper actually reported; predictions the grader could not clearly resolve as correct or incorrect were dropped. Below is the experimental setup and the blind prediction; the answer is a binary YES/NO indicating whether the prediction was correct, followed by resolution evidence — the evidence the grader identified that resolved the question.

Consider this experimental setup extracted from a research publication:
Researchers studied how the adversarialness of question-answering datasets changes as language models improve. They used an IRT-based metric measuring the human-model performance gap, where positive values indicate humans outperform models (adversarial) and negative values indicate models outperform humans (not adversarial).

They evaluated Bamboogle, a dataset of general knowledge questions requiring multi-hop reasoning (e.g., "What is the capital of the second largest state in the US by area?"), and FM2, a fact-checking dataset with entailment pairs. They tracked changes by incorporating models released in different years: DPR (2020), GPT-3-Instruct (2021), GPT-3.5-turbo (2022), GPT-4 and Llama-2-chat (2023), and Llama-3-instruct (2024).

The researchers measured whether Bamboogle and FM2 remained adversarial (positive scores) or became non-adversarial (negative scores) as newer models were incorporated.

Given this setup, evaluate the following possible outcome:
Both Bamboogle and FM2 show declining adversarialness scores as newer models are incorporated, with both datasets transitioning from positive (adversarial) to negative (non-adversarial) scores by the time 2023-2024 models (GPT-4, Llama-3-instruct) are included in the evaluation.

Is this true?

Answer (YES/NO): YES